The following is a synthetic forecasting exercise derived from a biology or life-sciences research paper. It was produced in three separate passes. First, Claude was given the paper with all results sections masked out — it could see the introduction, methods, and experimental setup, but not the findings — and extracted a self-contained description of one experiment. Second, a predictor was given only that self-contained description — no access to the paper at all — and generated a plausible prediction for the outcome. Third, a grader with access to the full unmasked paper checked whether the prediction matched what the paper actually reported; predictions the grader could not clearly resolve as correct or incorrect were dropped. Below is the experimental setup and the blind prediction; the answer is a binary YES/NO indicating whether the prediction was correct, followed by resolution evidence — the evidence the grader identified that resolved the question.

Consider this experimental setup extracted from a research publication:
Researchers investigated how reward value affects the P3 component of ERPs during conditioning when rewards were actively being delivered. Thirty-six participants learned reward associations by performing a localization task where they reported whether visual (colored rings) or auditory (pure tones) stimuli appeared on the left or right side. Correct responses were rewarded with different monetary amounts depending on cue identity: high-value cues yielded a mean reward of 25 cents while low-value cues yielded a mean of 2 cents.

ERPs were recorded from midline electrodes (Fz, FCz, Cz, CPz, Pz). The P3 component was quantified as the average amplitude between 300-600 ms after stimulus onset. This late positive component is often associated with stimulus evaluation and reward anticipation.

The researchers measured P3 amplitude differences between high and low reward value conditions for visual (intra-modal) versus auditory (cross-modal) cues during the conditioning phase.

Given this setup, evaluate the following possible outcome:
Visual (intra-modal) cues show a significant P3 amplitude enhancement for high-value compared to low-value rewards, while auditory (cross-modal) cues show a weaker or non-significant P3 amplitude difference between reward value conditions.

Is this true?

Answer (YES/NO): NO